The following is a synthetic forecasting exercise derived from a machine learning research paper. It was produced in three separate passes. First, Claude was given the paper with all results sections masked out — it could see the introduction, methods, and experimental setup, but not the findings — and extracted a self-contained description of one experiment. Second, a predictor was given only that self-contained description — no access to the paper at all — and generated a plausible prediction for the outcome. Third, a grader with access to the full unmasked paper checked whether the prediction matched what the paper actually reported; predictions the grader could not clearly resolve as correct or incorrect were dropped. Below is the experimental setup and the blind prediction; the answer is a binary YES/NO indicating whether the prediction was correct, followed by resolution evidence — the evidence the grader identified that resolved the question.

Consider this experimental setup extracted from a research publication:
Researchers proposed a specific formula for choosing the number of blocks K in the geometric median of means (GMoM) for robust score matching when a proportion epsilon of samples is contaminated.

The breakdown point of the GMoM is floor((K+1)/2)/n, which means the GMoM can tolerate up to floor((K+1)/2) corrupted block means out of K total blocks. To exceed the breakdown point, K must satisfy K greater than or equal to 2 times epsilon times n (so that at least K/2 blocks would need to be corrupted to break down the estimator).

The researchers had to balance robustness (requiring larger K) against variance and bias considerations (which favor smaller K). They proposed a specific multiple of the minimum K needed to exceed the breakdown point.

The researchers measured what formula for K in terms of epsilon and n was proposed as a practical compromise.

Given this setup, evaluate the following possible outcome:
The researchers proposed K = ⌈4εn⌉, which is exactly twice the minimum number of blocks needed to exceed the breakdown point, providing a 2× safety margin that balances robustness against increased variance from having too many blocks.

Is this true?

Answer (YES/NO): NO